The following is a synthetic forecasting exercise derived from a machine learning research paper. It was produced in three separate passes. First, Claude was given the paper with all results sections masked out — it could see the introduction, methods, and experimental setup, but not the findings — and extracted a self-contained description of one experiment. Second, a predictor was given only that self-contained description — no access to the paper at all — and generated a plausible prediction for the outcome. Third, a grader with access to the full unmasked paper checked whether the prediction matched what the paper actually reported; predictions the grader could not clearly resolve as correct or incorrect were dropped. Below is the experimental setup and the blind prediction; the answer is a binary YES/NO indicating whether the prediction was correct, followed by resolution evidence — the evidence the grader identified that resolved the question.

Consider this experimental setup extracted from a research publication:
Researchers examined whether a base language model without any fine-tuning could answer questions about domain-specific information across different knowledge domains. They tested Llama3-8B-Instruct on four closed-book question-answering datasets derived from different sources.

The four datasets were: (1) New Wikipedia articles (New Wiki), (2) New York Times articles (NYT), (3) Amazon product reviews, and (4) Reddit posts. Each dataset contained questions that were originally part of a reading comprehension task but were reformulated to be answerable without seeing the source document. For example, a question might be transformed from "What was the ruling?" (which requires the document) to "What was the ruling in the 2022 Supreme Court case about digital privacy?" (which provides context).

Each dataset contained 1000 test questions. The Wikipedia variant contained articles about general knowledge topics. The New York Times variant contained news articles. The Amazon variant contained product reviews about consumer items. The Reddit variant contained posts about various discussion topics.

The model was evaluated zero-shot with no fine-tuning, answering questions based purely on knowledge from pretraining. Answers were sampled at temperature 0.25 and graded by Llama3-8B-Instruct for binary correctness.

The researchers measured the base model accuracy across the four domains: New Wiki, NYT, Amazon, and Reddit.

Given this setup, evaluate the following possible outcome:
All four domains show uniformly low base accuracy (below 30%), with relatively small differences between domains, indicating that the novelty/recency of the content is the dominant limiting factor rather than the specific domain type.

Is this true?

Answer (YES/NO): NO